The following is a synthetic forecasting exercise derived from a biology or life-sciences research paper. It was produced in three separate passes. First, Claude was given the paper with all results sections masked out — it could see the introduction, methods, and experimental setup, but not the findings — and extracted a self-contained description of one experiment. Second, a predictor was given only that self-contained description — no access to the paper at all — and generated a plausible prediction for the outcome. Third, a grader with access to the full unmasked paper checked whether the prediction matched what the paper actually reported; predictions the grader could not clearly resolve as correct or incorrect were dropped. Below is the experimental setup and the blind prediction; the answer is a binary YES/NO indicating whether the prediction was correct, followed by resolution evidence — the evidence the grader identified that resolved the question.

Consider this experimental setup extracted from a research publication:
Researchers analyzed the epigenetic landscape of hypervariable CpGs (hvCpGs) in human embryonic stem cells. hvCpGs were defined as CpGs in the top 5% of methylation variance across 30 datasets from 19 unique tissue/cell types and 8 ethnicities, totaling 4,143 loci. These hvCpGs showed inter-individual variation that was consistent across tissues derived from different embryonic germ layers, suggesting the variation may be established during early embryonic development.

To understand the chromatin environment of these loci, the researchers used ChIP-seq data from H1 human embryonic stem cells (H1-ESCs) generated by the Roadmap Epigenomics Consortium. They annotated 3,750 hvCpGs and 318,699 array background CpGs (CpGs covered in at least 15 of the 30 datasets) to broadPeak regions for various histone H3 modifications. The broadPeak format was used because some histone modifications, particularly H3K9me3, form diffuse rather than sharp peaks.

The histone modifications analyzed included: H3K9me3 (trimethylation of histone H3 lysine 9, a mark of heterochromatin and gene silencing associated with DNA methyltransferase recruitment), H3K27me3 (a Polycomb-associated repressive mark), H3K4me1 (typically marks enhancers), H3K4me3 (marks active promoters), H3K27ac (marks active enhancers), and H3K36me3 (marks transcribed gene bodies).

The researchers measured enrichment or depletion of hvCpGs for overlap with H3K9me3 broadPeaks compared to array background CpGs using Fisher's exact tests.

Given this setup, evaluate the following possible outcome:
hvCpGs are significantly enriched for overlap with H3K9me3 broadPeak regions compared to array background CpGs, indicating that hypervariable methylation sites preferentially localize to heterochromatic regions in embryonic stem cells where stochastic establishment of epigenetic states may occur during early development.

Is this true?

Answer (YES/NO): YES